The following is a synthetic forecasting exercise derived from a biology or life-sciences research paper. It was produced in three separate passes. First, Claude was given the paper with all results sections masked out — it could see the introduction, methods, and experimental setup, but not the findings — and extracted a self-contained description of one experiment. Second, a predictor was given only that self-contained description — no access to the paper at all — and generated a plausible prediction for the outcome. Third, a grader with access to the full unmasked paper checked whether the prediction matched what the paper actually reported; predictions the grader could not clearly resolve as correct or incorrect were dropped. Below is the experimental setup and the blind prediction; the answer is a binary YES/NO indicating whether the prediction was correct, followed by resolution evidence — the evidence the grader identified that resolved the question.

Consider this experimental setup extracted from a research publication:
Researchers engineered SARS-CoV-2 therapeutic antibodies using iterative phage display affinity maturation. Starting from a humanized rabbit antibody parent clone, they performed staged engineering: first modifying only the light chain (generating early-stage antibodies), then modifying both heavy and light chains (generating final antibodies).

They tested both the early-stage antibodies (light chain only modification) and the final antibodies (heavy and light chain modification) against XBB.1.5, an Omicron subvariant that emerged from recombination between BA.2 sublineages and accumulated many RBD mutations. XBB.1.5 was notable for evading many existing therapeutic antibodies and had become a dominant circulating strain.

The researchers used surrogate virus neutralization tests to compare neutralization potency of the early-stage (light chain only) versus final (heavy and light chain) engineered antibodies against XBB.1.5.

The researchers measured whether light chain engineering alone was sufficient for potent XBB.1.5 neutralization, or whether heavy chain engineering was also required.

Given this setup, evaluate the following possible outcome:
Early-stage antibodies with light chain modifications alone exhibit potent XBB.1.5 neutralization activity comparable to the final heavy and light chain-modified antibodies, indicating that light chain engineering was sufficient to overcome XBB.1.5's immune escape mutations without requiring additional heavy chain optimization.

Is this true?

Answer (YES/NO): NO